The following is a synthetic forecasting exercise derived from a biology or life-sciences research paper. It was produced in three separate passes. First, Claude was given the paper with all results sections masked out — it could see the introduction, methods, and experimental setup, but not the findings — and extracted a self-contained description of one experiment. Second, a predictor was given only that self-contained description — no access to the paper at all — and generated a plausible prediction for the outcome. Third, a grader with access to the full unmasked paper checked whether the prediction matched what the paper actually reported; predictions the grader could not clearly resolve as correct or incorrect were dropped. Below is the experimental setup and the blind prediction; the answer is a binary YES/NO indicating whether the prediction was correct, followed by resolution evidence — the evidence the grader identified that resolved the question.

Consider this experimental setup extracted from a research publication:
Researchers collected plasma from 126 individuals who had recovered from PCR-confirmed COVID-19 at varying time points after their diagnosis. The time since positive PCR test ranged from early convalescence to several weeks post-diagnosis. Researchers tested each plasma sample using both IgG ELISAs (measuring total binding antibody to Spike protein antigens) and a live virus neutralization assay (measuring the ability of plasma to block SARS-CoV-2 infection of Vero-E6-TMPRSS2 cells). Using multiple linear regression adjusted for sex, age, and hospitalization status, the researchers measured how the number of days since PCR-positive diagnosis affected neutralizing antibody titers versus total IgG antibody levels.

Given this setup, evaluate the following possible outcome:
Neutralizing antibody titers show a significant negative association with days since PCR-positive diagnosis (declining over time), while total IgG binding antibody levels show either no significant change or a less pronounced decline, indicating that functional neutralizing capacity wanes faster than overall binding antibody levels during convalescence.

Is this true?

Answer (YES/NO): YES